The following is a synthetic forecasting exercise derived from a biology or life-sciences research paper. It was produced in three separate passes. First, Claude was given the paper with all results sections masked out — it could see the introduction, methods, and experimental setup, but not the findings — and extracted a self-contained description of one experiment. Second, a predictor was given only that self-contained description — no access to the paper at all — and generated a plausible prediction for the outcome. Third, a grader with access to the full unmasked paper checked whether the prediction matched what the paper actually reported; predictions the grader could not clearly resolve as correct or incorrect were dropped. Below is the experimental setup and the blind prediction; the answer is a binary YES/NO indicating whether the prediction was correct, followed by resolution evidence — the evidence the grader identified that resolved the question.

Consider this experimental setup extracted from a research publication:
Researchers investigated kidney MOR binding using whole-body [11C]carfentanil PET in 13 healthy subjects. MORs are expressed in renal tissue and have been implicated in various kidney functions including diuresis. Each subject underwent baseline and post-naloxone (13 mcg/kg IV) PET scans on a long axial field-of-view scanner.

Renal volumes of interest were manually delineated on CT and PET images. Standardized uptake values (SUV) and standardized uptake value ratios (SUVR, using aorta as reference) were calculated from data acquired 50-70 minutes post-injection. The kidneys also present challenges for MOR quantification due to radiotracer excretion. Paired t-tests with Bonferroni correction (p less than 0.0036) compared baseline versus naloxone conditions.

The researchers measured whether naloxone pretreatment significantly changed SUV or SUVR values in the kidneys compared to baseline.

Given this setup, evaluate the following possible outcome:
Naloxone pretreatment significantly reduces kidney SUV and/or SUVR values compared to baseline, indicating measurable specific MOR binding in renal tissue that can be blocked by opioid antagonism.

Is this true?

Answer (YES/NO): NO